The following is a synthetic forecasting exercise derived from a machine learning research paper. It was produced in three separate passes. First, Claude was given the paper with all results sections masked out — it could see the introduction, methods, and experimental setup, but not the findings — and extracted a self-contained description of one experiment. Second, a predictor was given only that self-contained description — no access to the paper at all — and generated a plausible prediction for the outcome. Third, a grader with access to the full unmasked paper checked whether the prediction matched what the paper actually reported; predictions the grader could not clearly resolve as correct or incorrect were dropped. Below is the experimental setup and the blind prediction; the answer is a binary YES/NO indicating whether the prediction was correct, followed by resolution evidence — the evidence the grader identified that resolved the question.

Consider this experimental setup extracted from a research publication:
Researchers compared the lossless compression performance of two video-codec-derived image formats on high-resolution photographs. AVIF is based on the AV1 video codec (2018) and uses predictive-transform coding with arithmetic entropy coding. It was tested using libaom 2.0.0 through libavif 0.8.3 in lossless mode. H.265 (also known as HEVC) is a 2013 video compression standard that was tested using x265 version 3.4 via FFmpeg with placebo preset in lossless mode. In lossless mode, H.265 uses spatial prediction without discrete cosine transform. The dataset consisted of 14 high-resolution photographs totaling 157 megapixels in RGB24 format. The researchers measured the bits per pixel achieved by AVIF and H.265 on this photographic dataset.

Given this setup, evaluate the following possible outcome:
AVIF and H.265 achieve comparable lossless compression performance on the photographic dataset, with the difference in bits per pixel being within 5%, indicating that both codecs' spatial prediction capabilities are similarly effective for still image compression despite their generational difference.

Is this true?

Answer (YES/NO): YES